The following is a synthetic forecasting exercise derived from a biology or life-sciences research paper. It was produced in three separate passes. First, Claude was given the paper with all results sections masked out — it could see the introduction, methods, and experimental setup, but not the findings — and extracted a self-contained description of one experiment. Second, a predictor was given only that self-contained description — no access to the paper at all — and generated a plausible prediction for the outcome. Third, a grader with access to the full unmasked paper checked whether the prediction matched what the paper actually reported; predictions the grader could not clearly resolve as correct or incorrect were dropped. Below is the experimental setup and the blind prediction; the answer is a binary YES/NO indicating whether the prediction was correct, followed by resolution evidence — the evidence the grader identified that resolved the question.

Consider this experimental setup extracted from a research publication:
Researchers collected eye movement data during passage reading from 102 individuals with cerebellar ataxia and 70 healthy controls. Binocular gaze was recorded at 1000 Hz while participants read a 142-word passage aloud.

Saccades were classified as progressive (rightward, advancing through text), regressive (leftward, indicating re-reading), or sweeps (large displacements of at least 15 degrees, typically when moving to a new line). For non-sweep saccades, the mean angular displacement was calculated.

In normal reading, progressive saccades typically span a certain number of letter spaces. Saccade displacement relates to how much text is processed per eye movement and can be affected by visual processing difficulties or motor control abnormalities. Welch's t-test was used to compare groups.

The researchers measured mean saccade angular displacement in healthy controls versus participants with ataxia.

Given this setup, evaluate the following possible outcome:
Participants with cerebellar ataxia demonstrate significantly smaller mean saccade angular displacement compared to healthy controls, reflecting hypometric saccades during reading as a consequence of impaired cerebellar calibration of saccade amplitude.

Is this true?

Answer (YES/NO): NO